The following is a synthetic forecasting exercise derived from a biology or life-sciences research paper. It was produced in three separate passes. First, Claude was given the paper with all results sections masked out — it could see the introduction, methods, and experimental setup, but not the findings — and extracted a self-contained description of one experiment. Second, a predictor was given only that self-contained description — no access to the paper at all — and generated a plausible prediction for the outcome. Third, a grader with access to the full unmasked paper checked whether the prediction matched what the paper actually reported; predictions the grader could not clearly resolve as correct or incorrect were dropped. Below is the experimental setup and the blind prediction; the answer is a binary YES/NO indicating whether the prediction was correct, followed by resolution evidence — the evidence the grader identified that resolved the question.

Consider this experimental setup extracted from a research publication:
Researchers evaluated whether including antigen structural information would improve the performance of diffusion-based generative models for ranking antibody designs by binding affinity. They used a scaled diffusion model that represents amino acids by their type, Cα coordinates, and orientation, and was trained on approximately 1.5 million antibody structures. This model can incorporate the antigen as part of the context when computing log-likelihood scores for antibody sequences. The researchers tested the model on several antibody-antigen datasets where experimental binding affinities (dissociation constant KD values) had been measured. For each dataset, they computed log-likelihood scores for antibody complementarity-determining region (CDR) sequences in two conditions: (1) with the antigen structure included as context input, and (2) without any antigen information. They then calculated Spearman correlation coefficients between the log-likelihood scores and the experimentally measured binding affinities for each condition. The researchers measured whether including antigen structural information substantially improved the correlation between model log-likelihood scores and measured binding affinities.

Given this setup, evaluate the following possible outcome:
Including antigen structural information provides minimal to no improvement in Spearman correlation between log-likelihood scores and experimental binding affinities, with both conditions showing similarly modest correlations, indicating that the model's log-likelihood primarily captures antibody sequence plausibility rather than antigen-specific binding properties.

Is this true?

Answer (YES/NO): YES